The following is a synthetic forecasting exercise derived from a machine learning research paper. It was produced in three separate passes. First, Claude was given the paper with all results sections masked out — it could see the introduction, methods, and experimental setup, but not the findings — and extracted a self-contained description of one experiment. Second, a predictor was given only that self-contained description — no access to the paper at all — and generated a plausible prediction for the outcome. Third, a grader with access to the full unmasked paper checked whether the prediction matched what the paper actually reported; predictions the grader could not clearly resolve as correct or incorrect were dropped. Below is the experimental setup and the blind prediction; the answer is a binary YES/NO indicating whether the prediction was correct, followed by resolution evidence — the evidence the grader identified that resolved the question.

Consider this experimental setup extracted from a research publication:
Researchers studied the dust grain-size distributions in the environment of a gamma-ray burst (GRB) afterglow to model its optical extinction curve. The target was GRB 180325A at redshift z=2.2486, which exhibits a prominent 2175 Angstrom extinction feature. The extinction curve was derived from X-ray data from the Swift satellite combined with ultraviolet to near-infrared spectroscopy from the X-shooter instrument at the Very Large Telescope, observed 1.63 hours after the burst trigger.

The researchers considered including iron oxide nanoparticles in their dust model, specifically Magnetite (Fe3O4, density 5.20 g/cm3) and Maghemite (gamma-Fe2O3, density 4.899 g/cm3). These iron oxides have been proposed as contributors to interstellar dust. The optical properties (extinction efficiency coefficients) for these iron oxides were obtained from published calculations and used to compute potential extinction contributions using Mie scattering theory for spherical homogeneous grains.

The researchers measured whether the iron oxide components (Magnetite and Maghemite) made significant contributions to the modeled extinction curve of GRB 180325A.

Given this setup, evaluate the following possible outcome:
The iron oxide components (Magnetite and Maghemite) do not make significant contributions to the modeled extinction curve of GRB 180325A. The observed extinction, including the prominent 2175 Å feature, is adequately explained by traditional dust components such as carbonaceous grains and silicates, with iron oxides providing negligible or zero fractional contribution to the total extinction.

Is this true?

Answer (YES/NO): YES